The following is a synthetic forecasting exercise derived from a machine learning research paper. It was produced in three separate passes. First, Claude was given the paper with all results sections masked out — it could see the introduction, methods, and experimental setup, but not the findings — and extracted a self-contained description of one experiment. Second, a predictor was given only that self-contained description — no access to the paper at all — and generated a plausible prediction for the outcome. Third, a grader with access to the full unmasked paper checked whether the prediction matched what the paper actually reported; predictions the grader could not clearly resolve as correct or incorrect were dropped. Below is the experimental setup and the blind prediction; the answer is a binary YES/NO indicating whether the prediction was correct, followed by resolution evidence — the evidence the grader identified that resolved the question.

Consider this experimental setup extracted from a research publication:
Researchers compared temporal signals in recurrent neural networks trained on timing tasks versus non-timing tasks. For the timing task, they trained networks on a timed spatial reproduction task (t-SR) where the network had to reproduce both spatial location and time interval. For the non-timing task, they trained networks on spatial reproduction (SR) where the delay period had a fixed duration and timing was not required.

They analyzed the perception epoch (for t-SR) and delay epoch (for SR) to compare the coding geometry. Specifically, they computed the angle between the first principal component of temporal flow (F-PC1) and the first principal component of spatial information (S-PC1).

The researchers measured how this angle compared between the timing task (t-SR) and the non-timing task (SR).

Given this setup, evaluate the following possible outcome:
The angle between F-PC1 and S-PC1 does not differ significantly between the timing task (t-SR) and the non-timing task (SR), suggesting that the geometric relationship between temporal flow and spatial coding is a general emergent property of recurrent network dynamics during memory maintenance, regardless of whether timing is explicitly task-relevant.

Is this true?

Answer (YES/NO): YES